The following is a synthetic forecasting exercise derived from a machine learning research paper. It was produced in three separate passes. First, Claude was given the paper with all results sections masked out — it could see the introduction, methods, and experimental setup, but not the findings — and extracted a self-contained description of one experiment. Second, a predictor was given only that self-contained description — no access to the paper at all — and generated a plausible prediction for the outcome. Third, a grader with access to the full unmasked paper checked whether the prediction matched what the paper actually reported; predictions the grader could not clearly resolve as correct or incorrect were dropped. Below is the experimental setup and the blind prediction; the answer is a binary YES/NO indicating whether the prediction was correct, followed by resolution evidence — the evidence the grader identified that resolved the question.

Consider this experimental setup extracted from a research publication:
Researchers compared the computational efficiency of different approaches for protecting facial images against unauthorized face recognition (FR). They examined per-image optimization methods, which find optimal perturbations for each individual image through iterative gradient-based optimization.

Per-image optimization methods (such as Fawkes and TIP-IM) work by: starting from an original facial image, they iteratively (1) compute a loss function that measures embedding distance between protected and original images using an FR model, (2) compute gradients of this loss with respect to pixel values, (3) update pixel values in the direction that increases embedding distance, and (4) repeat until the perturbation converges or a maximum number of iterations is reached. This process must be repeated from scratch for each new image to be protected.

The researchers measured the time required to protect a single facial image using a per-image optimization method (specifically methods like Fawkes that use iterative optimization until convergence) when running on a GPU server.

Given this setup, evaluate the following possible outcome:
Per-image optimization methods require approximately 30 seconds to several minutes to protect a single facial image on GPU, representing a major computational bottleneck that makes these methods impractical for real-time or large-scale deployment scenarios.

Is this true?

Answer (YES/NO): YES